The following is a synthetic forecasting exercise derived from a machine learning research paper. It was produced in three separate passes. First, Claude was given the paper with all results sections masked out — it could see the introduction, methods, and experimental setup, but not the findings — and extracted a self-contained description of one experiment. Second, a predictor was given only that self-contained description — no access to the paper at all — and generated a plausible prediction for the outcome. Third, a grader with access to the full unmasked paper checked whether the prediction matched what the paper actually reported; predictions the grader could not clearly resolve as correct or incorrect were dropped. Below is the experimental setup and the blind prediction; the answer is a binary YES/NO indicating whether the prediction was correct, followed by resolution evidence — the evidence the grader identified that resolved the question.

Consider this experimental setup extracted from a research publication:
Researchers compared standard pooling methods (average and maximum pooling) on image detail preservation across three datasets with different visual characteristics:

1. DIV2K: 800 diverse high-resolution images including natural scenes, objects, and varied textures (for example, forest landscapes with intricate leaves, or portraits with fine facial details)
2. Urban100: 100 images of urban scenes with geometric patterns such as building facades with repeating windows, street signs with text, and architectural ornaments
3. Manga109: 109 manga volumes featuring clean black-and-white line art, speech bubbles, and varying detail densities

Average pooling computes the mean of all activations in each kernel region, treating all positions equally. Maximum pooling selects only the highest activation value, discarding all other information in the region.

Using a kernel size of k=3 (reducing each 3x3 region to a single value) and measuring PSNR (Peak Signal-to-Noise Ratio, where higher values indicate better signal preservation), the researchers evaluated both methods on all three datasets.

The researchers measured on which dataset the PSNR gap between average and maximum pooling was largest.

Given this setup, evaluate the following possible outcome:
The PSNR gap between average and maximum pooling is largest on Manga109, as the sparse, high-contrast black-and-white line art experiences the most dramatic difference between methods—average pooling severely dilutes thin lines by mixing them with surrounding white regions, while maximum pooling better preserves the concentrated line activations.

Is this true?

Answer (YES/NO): NO